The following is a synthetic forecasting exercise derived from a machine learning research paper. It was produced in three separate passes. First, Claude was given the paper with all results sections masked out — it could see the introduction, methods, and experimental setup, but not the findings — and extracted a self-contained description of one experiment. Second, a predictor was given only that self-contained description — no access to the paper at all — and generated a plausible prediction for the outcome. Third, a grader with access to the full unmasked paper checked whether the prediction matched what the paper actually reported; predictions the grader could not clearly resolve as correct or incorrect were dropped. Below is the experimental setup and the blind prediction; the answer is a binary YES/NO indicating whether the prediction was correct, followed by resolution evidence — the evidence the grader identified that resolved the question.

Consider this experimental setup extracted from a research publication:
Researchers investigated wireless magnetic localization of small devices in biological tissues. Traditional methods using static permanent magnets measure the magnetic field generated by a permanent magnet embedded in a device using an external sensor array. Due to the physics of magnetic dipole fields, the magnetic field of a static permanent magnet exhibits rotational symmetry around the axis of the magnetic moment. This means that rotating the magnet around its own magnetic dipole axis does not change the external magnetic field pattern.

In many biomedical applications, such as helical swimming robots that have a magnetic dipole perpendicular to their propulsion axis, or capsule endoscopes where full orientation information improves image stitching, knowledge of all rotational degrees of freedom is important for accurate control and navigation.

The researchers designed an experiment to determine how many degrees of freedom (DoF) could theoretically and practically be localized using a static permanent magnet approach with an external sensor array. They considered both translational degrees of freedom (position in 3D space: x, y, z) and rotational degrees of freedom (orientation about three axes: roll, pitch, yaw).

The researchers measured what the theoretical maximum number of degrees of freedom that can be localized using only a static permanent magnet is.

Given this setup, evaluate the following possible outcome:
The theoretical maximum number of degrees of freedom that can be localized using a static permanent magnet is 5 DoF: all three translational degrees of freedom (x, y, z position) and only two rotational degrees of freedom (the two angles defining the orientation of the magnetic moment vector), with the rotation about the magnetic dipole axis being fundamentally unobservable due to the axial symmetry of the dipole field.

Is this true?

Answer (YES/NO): YES